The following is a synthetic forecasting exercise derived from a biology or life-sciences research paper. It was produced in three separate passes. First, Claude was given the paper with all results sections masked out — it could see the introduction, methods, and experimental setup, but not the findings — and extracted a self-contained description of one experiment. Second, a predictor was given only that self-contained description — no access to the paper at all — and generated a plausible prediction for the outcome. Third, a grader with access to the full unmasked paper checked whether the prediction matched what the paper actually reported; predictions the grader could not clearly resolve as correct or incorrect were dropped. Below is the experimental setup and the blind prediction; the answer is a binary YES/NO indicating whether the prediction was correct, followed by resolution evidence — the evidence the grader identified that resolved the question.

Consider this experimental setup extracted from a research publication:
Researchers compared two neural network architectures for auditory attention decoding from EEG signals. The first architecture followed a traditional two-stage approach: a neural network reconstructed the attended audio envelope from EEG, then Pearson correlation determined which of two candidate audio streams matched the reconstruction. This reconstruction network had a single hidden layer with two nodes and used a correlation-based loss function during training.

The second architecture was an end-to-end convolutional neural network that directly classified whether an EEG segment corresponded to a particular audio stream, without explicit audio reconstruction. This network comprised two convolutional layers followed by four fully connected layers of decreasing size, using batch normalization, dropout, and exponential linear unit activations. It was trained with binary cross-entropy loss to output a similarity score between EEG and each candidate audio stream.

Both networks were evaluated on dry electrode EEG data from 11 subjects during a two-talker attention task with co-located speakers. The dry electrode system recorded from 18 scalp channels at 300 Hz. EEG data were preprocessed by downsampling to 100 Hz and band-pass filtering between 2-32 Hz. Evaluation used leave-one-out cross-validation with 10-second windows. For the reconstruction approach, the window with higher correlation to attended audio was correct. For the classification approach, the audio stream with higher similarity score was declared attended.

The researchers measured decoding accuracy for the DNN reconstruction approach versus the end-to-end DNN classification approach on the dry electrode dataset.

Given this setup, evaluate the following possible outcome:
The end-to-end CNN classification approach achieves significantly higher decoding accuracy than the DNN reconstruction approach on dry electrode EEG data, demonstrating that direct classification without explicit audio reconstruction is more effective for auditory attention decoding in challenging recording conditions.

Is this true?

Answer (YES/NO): YES